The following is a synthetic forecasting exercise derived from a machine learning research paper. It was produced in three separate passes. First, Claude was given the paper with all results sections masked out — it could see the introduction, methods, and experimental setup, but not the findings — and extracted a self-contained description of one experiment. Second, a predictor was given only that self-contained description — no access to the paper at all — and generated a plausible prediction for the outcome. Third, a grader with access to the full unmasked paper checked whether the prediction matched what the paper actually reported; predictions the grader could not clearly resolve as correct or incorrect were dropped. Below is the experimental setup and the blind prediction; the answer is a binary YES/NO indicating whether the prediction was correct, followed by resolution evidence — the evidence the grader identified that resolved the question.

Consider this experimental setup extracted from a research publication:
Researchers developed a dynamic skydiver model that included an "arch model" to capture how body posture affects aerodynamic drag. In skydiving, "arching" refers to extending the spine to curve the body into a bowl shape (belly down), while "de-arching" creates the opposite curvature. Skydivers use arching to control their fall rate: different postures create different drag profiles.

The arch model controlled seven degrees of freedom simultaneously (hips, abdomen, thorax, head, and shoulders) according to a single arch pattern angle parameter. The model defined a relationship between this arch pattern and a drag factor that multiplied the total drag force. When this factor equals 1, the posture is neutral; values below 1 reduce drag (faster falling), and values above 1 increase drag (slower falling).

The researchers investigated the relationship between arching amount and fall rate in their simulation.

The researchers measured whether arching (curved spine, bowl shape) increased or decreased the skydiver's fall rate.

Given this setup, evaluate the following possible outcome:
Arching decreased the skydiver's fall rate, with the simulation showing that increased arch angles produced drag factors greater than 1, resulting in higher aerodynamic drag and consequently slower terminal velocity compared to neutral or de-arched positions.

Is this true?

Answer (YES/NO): NO